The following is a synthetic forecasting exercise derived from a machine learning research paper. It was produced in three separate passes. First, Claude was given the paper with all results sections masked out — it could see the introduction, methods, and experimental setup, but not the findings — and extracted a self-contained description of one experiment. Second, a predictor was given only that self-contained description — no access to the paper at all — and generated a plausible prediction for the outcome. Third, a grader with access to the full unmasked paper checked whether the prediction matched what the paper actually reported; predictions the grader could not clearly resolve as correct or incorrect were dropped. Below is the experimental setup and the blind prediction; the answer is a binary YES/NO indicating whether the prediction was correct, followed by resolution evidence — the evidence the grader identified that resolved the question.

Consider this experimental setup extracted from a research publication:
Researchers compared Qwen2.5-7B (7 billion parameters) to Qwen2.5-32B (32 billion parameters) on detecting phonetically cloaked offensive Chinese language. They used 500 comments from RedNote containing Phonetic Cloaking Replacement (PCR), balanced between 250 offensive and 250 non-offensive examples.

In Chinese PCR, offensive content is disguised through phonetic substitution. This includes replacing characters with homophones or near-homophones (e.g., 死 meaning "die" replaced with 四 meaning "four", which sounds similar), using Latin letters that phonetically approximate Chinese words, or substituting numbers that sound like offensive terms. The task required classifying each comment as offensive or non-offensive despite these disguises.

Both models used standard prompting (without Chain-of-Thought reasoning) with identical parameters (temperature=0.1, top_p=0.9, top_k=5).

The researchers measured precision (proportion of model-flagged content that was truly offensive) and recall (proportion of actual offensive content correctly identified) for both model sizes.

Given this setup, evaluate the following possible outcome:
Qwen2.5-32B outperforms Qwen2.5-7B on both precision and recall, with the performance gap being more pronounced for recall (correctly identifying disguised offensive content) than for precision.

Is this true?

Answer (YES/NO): NO